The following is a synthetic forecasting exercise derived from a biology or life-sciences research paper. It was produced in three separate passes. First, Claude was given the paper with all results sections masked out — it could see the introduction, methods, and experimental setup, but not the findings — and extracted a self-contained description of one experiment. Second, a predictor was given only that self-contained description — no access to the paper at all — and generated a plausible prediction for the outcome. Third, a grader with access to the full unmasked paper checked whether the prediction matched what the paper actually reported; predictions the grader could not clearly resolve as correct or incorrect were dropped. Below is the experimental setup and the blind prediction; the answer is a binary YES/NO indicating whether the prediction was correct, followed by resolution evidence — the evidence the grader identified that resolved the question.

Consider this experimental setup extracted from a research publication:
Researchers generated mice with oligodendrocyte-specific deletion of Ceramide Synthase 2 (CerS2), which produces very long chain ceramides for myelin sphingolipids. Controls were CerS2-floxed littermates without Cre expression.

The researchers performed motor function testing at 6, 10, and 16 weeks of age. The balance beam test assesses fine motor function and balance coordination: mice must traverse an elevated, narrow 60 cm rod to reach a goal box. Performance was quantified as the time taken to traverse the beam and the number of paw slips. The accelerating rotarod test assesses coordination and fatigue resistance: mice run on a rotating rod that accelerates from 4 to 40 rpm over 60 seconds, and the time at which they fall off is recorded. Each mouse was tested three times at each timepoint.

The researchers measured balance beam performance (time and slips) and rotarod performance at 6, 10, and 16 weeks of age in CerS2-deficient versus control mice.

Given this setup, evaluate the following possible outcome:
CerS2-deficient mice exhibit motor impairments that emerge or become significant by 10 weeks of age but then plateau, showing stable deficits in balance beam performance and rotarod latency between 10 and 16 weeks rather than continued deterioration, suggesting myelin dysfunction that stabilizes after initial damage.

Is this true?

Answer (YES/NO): NO